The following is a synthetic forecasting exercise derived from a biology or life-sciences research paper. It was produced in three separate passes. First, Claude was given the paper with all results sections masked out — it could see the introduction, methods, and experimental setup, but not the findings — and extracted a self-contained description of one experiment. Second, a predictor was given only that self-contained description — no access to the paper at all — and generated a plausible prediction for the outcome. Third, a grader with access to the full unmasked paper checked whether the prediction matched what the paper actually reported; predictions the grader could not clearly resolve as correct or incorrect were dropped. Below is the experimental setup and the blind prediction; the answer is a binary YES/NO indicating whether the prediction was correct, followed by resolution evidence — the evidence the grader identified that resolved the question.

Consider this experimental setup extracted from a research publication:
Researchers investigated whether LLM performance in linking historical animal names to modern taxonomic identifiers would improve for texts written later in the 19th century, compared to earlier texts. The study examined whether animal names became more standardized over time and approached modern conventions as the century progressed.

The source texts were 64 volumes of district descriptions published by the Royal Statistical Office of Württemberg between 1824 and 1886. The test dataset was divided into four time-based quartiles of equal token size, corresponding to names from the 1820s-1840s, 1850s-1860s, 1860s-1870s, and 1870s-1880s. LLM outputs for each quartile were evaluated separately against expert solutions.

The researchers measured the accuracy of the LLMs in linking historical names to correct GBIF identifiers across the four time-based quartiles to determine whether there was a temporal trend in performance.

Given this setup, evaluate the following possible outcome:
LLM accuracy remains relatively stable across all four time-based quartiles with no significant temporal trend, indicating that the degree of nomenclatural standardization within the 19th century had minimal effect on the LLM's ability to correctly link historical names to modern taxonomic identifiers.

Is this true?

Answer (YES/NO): NO